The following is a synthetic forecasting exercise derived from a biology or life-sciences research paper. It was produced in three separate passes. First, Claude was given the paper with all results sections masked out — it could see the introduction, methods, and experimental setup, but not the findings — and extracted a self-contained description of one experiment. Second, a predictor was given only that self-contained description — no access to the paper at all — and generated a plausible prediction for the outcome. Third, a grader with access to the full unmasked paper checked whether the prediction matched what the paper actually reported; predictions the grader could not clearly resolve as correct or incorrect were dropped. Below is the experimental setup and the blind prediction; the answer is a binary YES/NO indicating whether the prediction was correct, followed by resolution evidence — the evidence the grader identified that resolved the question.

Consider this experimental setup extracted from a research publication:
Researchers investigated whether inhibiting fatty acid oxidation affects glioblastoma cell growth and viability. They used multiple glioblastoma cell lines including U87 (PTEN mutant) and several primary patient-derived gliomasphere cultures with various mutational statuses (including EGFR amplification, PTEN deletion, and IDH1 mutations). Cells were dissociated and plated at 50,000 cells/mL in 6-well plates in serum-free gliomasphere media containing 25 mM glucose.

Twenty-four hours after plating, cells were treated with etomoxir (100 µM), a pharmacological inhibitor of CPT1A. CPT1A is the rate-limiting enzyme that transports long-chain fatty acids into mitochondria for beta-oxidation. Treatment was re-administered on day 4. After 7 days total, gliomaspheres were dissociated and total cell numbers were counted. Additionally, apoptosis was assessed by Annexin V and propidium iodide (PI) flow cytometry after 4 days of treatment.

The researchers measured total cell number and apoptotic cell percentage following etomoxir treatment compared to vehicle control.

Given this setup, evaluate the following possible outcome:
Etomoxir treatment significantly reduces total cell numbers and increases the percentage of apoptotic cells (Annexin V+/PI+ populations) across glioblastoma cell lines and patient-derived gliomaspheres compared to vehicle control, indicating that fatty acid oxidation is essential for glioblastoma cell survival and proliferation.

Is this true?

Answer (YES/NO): YES